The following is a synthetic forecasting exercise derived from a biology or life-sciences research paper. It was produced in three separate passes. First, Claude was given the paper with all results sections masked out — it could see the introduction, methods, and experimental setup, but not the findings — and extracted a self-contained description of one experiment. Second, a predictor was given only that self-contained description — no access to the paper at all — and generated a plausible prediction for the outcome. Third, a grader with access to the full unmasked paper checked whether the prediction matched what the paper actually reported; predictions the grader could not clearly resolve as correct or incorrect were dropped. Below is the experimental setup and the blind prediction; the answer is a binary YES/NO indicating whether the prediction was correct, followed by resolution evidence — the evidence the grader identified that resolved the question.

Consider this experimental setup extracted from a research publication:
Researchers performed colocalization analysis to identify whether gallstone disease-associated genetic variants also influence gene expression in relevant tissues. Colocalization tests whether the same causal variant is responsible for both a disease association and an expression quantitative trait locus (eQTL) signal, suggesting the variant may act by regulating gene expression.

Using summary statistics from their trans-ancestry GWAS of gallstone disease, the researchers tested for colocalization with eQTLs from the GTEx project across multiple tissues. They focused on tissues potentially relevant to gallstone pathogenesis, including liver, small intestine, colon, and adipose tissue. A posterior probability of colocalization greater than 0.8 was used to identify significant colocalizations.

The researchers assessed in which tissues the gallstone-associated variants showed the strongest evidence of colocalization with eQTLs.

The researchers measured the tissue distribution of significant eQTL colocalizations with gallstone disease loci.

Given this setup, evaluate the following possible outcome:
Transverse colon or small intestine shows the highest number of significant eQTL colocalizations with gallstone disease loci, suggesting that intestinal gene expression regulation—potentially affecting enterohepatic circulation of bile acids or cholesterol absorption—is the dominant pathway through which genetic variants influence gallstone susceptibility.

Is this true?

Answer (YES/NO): YES